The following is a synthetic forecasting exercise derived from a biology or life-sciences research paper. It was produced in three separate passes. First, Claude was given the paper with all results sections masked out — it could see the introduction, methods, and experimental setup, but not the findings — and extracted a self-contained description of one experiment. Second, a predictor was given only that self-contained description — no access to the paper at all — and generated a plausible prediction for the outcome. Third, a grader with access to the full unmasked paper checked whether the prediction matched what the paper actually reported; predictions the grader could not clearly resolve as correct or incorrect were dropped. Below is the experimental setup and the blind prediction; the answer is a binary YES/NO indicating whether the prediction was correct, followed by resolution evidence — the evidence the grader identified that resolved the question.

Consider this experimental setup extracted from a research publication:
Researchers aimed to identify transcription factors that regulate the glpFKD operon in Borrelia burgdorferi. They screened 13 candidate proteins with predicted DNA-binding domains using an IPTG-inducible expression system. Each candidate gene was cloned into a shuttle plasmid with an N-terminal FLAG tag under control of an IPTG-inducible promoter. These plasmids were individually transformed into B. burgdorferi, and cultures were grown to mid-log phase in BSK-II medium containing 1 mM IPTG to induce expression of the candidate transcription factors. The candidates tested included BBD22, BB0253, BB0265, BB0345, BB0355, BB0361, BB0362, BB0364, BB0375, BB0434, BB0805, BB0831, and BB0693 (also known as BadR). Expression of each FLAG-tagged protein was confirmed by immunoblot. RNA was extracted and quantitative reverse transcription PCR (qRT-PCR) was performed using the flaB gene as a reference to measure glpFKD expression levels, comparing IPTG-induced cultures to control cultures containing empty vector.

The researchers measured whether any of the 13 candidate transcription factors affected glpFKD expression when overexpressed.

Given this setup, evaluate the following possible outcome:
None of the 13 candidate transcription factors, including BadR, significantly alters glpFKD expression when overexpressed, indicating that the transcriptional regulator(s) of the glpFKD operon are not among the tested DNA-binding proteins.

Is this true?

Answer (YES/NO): NO